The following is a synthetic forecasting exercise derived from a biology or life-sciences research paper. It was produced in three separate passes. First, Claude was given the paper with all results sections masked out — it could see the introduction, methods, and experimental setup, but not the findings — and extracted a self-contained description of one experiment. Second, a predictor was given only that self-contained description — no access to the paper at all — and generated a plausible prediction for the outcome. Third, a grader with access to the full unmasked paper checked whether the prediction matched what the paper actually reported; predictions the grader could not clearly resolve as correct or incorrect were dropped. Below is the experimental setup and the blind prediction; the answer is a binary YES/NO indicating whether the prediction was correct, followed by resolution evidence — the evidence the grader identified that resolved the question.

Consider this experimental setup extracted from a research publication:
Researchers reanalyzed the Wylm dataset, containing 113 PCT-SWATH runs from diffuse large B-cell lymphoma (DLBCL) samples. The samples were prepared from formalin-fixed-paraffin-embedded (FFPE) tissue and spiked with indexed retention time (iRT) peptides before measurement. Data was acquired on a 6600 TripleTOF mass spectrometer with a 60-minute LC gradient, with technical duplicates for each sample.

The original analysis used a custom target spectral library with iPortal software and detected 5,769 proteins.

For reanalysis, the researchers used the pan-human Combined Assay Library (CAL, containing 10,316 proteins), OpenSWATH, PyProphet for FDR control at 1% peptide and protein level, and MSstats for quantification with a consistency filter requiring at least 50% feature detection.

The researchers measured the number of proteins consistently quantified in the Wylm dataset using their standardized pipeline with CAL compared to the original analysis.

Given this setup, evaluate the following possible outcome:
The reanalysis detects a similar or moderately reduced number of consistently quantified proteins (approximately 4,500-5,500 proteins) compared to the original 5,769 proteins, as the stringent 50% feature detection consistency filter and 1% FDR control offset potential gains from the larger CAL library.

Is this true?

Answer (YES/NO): NO